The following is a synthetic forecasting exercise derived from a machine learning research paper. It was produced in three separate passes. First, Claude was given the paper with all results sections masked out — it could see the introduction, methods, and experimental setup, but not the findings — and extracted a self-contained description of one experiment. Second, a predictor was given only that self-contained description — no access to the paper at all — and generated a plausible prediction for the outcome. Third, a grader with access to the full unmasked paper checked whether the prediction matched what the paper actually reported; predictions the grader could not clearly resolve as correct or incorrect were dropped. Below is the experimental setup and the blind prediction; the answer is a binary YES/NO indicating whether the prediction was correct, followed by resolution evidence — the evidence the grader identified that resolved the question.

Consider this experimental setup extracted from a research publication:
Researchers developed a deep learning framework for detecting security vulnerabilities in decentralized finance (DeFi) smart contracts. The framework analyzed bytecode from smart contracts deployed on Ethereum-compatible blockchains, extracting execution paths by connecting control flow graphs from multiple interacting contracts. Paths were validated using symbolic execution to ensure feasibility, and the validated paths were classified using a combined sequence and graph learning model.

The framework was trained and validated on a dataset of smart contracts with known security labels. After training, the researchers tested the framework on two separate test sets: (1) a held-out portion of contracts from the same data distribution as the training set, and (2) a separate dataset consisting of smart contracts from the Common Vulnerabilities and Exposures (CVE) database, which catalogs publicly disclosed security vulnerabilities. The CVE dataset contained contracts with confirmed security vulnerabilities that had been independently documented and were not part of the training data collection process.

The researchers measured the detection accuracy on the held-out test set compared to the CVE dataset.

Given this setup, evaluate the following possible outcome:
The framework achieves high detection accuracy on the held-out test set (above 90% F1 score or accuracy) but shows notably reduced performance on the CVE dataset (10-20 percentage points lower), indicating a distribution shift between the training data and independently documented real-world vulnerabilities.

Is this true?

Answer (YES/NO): YES